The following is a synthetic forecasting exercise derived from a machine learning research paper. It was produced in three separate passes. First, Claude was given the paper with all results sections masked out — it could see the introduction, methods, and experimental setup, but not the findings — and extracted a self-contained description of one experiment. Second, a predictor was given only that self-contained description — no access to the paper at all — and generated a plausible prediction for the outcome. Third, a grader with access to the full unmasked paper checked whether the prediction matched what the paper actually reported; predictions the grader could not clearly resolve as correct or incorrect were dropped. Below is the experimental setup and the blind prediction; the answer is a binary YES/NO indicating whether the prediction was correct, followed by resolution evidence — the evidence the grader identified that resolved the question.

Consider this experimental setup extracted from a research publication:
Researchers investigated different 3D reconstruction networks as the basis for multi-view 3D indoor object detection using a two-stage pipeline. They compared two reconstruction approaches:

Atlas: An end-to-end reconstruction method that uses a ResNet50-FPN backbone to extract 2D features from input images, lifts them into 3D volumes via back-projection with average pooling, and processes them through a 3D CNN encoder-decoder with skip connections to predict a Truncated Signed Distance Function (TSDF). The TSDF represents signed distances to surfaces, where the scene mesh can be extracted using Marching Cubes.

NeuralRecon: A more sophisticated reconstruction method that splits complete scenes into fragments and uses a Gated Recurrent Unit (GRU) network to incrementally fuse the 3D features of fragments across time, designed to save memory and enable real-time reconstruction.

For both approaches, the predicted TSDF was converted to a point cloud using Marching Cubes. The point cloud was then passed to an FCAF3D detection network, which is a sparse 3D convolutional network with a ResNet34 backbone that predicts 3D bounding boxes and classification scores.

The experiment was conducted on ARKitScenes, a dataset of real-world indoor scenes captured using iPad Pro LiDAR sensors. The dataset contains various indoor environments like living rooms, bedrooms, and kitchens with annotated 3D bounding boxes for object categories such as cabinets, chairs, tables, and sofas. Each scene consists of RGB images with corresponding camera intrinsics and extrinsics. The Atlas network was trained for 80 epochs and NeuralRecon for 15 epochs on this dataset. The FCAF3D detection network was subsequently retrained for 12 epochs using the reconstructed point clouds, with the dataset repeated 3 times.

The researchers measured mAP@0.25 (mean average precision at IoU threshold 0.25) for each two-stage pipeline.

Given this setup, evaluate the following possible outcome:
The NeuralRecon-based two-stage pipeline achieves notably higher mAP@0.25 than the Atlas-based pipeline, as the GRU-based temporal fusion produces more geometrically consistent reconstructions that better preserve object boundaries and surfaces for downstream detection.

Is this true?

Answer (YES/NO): NO